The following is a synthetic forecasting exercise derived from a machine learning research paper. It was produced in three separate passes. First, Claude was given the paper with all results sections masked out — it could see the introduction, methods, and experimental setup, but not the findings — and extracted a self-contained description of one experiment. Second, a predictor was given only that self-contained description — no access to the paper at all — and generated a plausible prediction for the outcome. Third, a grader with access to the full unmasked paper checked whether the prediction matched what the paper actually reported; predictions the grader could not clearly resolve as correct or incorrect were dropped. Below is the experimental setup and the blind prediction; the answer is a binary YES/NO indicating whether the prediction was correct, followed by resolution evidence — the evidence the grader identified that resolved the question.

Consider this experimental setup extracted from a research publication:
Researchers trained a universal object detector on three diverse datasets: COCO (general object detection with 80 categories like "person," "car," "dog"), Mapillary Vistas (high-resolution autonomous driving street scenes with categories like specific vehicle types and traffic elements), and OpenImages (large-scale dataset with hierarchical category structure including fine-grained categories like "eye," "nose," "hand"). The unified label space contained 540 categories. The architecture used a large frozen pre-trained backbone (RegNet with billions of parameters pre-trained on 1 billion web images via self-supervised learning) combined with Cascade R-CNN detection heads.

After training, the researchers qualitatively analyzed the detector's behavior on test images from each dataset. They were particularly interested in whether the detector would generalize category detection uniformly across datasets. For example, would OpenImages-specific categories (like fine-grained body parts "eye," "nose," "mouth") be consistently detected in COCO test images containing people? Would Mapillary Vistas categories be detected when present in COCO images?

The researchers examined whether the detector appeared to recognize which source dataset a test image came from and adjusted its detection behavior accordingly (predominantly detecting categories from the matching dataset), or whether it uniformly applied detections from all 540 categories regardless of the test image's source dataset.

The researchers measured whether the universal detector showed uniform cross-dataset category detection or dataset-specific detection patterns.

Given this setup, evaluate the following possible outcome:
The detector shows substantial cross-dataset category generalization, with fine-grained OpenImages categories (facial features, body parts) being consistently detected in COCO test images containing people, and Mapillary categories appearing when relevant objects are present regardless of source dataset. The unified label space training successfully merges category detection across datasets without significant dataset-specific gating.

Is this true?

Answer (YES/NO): NO